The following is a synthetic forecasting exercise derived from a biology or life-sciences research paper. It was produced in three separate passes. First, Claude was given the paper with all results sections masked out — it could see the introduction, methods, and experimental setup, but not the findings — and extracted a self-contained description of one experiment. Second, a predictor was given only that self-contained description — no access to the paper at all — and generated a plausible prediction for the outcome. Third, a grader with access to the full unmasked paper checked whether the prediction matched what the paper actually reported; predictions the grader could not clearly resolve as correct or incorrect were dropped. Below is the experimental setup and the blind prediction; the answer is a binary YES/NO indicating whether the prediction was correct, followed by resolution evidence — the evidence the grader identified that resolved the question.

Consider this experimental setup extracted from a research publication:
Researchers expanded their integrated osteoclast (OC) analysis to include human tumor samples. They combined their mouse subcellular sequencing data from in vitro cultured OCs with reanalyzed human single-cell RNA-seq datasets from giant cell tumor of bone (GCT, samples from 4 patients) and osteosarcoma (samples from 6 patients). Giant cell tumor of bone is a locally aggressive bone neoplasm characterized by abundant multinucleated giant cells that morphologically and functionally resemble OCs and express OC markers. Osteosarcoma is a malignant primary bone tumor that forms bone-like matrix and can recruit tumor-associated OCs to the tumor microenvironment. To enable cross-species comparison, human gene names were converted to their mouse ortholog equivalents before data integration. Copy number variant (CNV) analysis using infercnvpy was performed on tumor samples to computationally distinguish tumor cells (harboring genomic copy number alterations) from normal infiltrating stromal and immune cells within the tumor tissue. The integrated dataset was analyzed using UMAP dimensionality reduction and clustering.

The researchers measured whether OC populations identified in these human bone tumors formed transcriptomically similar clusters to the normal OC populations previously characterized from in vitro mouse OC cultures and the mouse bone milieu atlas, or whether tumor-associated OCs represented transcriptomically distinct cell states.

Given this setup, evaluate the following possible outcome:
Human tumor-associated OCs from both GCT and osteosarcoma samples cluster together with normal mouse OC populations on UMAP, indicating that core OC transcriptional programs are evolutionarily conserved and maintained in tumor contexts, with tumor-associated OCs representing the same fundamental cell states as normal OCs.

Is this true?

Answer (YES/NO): NO